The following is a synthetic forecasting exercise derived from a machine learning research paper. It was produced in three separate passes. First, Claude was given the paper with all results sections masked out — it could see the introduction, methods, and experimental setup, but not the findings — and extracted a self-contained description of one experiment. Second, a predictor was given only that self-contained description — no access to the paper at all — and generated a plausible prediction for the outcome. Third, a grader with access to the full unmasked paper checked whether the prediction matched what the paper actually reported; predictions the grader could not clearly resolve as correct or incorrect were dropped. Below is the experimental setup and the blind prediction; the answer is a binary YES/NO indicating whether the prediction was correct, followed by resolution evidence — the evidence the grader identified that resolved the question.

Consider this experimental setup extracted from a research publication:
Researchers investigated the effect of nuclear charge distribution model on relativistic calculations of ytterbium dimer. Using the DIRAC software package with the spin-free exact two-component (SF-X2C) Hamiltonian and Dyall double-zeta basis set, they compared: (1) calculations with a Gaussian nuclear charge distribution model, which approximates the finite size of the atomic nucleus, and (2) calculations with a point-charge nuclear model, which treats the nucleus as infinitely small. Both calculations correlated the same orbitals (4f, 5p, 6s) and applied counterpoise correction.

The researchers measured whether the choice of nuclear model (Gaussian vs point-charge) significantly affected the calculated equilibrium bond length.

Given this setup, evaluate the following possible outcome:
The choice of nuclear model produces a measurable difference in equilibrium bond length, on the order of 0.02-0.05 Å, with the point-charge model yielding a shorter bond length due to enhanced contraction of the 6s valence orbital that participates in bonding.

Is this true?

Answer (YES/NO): NO